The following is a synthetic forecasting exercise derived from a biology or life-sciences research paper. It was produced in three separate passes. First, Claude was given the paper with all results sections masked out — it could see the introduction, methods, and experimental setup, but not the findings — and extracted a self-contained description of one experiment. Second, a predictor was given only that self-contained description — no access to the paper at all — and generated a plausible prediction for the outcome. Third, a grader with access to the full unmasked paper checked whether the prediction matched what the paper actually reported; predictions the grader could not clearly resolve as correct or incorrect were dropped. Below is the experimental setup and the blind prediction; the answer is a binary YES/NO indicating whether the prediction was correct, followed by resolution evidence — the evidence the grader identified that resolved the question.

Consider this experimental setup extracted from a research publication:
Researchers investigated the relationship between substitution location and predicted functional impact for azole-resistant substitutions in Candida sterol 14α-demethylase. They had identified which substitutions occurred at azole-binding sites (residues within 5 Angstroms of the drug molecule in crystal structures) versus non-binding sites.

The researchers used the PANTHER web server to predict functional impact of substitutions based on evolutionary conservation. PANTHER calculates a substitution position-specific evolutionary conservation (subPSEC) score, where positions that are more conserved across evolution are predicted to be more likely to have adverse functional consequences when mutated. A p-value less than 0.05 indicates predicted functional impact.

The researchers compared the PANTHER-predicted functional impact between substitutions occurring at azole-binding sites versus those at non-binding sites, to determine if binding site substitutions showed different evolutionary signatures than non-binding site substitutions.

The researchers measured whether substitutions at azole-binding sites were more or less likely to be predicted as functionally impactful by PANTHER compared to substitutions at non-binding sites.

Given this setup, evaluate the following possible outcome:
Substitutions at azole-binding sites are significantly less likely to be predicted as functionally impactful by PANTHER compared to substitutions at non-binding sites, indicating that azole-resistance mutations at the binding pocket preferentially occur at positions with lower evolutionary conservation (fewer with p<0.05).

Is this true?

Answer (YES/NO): NO